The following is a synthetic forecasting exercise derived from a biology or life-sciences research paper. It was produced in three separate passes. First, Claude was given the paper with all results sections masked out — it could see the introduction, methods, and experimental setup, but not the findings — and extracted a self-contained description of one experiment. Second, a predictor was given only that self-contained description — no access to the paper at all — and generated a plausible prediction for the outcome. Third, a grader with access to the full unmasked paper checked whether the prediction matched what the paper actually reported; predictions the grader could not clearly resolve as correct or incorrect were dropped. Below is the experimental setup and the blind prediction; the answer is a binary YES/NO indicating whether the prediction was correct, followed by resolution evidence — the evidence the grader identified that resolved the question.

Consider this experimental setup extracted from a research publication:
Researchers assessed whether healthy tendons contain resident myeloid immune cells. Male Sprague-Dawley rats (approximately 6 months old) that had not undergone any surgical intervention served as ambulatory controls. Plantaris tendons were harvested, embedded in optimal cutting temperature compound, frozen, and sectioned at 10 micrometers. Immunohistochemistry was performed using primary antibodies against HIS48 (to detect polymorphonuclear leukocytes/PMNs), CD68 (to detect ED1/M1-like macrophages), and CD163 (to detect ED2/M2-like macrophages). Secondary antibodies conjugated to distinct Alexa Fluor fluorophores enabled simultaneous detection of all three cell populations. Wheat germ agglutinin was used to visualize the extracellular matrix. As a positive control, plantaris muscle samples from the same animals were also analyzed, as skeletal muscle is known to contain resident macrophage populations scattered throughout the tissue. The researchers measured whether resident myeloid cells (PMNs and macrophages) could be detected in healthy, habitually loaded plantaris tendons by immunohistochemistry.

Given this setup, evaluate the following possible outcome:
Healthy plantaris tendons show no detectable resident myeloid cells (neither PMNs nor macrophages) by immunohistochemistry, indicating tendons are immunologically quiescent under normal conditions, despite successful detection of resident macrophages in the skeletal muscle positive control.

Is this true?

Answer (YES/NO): YES